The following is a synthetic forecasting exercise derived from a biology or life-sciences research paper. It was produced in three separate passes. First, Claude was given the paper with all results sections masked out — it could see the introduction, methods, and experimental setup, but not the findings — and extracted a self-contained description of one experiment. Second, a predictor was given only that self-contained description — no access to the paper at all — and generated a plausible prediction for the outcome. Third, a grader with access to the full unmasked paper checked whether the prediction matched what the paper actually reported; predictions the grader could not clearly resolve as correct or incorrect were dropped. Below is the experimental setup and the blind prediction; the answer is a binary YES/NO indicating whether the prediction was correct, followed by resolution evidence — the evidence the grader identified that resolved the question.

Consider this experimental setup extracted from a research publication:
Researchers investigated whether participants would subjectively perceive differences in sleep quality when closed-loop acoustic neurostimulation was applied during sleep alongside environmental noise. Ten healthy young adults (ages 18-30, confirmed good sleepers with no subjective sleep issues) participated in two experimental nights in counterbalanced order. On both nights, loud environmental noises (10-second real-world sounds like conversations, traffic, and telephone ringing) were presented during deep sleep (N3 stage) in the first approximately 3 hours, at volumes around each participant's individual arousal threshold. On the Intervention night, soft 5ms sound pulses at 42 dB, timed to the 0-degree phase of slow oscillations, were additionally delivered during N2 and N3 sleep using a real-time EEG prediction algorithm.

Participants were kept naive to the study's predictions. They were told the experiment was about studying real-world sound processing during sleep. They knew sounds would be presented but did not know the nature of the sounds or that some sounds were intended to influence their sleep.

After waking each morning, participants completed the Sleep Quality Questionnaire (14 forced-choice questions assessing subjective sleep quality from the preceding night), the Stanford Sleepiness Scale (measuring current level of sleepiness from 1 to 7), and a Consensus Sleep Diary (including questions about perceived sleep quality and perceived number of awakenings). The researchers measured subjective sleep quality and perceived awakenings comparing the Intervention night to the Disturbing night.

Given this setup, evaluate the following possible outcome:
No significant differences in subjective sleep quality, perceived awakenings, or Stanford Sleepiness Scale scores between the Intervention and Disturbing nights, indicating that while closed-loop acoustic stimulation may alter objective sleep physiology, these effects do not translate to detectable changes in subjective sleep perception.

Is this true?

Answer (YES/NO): YES